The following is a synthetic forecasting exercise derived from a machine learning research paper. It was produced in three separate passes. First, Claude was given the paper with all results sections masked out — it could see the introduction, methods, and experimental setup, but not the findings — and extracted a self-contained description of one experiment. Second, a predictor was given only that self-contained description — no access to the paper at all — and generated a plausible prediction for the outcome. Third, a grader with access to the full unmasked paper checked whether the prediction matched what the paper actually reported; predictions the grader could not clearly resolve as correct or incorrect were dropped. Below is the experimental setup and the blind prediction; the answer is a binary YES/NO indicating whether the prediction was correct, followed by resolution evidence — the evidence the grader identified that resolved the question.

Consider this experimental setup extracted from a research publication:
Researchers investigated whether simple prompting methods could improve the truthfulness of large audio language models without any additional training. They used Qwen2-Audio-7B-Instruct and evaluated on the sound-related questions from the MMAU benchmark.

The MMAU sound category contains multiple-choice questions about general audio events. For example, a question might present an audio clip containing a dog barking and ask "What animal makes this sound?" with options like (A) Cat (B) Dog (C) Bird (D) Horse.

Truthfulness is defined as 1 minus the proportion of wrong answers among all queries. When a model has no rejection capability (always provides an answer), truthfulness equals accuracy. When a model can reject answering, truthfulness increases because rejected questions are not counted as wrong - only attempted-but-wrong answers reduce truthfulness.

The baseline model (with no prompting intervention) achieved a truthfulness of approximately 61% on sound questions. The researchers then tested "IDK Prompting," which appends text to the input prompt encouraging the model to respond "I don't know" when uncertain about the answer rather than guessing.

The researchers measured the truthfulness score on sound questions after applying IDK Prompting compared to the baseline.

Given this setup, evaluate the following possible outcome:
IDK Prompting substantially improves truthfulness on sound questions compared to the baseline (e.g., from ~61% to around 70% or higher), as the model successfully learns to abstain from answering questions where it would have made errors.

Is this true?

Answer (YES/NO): YES